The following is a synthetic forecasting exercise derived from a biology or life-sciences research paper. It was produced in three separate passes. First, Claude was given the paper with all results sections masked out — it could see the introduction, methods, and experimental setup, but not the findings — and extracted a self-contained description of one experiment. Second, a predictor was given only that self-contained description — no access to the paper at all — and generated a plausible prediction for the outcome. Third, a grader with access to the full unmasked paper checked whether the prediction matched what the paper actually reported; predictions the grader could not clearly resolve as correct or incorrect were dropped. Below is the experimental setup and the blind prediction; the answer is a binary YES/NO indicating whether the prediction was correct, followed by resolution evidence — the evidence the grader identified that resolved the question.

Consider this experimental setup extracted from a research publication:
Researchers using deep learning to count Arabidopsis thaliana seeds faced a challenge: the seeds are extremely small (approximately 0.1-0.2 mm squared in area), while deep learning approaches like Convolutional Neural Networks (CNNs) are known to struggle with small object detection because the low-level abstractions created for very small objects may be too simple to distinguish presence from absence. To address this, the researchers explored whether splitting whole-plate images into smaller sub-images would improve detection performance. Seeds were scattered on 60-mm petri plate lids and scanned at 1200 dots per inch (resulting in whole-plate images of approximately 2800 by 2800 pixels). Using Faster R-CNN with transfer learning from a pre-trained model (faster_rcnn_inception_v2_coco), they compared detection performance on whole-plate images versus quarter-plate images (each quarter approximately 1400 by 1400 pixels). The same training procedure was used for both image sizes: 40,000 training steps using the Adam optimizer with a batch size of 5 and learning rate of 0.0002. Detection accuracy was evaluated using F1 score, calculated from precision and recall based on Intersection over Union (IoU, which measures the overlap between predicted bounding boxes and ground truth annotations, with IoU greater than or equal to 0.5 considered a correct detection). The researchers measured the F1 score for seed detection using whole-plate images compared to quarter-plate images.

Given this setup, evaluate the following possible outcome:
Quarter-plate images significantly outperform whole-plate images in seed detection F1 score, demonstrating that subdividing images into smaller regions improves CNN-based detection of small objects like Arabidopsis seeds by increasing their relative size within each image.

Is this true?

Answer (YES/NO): NO